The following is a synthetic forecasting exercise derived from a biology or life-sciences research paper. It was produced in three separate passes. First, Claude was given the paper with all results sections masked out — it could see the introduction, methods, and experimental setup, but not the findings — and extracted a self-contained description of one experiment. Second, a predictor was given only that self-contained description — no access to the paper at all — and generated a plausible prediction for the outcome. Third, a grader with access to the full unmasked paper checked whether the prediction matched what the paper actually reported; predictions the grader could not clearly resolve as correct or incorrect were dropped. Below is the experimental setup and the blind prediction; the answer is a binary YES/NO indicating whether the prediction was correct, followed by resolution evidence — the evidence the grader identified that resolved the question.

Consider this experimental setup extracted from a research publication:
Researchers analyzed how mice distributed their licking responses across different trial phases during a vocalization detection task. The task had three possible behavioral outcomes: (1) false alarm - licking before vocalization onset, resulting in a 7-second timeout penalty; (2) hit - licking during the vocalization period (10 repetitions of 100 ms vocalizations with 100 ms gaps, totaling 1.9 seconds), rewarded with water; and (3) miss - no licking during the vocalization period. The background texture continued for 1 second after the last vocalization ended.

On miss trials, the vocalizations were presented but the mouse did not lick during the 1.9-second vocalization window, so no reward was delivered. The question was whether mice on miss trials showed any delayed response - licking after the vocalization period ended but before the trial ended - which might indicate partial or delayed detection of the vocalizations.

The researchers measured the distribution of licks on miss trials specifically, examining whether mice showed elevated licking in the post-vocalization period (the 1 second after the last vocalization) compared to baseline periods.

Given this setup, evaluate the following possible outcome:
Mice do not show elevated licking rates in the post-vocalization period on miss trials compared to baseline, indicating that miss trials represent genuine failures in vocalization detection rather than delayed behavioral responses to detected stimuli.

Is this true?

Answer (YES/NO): NO